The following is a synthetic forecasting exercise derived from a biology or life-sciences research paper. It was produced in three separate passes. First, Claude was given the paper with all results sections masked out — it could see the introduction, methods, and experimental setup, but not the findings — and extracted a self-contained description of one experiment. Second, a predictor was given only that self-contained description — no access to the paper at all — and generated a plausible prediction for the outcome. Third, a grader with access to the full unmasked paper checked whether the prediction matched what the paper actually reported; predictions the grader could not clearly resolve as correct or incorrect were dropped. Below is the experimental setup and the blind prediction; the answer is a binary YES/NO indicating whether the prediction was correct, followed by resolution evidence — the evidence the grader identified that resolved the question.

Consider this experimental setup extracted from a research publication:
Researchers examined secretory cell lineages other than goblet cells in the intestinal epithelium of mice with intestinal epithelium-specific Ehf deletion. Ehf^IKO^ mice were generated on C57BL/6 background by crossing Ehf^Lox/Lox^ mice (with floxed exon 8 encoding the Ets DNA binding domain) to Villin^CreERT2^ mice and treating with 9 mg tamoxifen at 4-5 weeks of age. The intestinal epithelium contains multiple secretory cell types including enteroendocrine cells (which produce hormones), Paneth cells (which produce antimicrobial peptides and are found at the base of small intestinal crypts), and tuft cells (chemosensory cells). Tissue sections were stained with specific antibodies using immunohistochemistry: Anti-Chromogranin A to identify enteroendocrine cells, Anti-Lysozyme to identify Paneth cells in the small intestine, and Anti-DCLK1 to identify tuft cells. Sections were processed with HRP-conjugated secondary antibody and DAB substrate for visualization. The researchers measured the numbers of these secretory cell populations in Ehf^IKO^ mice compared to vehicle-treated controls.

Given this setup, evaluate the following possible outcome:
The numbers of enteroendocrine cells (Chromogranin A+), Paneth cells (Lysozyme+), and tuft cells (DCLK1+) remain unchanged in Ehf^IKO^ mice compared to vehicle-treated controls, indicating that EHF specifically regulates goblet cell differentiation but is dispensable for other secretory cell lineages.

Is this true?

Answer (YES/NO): YES